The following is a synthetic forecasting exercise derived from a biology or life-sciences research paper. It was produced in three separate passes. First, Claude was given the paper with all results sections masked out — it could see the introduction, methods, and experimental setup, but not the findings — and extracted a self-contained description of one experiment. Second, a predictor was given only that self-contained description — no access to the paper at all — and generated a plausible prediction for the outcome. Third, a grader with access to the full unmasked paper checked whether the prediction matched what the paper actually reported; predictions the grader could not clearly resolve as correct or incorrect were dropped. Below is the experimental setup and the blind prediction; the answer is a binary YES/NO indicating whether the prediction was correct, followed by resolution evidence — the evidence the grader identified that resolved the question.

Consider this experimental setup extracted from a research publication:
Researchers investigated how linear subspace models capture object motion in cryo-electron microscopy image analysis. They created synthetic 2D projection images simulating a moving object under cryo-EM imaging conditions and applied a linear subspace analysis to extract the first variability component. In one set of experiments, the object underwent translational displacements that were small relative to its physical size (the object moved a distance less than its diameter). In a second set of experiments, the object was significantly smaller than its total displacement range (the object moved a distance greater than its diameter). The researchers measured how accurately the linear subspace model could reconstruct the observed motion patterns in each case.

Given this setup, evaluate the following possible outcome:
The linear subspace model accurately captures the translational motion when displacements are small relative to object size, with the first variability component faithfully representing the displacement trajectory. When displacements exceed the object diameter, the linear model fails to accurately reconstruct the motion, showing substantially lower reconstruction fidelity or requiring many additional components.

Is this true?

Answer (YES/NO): YES